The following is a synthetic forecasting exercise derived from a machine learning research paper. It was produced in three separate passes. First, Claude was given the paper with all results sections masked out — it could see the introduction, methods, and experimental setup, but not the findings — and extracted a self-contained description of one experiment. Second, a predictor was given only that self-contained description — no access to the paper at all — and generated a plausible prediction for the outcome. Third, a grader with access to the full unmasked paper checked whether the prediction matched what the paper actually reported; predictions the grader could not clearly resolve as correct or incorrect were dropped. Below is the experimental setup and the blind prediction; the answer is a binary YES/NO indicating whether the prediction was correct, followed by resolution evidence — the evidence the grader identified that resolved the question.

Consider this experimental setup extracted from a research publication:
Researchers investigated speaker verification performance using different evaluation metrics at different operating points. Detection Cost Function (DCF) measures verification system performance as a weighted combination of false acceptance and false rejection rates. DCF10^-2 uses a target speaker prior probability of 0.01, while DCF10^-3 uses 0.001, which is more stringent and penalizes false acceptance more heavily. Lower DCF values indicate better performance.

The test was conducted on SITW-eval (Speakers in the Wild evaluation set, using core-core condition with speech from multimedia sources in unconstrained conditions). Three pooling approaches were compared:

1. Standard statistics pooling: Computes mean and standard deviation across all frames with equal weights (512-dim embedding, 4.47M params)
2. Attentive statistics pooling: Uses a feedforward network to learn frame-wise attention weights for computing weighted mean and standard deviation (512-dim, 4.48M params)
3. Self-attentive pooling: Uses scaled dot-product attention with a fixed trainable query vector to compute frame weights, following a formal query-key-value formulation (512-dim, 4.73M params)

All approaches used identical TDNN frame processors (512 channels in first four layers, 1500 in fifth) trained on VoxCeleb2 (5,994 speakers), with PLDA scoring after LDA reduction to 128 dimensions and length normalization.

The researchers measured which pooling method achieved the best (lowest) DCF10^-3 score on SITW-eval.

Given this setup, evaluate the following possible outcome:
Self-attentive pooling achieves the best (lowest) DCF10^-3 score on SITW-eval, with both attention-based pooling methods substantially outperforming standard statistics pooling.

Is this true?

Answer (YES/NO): YES